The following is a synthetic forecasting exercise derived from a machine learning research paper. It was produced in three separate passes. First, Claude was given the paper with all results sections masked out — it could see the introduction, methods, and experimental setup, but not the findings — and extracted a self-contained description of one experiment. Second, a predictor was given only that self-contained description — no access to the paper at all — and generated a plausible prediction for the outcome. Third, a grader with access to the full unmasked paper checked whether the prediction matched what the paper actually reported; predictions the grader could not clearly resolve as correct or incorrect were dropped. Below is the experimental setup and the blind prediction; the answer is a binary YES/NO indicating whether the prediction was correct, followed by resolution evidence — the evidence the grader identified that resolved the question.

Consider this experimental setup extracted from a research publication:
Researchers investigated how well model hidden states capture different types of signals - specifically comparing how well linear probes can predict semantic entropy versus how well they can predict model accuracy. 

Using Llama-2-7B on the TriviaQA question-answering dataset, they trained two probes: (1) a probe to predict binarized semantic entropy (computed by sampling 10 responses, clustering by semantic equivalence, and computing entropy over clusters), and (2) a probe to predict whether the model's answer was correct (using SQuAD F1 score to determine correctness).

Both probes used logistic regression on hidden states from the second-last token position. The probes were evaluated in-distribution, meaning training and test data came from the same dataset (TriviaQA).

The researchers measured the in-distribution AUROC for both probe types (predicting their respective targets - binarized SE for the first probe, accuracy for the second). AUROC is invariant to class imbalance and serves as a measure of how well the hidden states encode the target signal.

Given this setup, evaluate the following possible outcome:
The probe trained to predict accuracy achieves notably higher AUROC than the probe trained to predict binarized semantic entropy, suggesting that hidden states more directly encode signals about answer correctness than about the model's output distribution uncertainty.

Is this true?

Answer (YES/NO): NO